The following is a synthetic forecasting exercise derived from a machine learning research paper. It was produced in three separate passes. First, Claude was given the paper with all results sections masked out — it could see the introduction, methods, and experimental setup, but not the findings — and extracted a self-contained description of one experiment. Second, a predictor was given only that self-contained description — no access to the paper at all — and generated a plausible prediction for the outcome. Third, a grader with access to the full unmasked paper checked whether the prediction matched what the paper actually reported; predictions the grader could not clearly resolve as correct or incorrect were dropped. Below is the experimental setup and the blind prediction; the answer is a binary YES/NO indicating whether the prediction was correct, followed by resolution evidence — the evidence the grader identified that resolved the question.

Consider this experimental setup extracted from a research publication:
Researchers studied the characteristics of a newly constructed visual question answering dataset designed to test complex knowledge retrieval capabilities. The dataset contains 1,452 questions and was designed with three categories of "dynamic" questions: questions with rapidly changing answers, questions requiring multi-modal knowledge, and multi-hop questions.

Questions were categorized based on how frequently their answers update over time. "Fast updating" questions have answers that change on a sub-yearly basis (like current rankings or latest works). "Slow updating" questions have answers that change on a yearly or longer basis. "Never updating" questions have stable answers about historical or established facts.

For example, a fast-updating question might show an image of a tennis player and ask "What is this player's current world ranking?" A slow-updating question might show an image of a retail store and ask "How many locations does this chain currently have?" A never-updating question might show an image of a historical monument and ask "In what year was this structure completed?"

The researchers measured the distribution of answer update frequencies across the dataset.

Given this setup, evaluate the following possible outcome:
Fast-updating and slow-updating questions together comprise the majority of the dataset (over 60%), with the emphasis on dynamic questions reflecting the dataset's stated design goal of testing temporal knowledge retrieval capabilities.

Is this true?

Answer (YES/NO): YES